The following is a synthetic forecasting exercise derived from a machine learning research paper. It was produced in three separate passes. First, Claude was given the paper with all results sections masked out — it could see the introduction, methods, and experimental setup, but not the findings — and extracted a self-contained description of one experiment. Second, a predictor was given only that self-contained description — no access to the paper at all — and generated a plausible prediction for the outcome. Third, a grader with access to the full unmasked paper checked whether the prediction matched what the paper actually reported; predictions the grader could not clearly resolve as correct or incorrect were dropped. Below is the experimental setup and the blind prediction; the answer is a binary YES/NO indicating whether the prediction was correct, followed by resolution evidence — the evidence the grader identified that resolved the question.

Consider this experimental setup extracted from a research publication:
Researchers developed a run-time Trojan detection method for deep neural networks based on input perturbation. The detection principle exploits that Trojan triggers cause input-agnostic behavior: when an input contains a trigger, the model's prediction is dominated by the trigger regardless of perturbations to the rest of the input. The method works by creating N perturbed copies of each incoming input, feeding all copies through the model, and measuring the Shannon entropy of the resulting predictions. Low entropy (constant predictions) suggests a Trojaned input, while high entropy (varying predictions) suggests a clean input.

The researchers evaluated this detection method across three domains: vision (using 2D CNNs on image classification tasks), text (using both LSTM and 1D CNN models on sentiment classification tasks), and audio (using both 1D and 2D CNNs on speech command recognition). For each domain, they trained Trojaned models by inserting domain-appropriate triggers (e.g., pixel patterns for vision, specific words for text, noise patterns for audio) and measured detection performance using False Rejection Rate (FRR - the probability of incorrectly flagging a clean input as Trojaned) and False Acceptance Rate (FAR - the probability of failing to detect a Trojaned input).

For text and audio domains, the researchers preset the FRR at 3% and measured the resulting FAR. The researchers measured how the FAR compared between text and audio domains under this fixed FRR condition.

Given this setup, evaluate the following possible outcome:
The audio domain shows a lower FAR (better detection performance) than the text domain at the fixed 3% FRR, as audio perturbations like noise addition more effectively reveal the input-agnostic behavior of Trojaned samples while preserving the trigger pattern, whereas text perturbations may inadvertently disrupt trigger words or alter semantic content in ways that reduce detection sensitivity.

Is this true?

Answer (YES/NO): NO